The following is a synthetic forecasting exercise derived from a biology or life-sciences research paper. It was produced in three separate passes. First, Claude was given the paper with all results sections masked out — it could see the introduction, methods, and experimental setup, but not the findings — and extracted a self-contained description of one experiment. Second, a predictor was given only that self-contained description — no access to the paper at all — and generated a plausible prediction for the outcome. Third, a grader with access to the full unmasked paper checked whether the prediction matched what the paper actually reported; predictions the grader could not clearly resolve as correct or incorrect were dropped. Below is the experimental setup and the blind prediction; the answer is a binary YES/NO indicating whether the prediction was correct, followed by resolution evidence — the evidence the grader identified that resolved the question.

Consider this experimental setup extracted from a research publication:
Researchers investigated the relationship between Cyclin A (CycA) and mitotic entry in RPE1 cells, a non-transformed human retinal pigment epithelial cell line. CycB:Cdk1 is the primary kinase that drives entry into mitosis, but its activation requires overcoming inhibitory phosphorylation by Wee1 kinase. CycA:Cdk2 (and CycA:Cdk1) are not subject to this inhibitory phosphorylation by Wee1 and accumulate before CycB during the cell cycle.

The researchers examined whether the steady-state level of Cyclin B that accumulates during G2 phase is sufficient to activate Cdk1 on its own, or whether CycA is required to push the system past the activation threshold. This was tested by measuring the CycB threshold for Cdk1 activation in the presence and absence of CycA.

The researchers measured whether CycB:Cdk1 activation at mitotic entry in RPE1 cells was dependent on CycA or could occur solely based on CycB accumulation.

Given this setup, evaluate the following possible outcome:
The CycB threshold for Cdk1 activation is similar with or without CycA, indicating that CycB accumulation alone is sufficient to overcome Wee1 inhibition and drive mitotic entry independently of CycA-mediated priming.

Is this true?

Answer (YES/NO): NO